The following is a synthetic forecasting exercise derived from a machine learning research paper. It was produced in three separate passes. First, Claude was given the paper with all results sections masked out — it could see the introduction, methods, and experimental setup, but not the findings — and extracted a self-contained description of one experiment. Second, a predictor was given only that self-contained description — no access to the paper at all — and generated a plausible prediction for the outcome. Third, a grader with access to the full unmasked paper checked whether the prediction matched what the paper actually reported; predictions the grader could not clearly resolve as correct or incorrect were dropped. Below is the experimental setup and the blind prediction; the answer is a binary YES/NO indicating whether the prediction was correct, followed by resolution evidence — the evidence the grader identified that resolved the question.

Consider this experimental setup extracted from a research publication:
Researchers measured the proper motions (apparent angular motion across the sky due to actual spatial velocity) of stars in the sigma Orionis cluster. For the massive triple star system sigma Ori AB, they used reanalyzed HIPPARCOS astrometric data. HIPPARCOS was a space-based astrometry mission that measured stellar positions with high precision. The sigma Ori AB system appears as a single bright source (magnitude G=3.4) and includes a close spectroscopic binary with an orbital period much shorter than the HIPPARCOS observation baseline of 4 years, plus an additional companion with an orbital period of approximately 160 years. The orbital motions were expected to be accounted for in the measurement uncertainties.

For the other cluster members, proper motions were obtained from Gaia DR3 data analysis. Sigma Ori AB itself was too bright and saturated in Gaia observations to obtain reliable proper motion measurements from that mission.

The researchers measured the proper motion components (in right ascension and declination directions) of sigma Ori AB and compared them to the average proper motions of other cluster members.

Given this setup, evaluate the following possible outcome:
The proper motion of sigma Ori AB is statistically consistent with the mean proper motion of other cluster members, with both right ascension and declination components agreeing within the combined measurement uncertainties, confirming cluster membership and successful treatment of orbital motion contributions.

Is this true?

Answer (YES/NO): NO